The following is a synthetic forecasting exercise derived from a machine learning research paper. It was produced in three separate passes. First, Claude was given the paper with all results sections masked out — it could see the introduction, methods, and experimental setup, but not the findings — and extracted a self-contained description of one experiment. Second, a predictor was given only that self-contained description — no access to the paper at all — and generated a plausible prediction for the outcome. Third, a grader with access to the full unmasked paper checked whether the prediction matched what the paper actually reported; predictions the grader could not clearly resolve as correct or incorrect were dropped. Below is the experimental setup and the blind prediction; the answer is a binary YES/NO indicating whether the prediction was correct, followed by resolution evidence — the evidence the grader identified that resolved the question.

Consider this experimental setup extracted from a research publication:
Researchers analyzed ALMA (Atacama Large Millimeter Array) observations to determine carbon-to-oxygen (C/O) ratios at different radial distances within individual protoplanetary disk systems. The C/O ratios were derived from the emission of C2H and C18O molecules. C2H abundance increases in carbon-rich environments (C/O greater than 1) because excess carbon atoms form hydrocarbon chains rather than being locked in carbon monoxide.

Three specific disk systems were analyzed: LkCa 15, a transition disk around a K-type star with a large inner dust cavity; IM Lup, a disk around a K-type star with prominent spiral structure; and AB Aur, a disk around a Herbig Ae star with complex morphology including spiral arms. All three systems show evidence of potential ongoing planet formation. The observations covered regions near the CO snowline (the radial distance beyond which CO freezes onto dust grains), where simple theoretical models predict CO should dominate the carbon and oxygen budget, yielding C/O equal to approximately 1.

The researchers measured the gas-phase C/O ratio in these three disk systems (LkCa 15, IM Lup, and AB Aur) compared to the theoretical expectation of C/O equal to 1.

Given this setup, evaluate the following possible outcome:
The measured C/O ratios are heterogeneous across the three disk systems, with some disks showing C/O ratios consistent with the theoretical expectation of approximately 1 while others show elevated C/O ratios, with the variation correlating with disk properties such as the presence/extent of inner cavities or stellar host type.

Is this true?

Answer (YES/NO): NO